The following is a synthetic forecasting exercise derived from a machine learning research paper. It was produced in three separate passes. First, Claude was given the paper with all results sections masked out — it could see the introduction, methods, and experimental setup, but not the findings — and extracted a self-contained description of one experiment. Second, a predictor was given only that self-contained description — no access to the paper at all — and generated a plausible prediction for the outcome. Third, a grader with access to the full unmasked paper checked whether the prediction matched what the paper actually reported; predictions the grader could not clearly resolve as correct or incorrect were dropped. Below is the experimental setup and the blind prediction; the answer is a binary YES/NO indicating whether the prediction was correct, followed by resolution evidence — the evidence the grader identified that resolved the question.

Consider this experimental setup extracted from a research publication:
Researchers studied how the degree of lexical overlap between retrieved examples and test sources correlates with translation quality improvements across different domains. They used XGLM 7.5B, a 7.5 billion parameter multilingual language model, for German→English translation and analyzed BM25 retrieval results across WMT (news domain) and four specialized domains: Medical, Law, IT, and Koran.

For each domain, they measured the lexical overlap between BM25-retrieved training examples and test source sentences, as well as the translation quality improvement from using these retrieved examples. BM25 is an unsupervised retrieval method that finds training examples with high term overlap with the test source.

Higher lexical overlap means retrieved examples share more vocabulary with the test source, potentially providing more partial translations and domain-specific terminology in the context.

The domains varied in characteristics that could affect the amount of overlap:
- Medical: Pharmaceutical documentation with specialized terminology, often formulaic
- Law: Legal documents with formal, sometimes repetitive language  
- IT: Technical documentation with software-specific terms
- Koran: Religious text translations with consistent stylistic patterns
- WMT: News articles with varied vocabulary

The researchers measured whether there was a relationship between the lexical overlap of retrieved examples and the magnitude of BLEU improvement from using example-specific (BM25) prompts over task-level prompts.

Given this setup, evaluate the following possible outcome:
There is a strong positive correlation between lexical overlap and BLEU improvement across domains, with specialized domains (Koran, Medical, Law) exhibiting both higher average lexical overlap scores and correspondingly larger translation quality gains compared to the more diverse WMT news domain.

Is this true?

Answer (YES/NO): NO